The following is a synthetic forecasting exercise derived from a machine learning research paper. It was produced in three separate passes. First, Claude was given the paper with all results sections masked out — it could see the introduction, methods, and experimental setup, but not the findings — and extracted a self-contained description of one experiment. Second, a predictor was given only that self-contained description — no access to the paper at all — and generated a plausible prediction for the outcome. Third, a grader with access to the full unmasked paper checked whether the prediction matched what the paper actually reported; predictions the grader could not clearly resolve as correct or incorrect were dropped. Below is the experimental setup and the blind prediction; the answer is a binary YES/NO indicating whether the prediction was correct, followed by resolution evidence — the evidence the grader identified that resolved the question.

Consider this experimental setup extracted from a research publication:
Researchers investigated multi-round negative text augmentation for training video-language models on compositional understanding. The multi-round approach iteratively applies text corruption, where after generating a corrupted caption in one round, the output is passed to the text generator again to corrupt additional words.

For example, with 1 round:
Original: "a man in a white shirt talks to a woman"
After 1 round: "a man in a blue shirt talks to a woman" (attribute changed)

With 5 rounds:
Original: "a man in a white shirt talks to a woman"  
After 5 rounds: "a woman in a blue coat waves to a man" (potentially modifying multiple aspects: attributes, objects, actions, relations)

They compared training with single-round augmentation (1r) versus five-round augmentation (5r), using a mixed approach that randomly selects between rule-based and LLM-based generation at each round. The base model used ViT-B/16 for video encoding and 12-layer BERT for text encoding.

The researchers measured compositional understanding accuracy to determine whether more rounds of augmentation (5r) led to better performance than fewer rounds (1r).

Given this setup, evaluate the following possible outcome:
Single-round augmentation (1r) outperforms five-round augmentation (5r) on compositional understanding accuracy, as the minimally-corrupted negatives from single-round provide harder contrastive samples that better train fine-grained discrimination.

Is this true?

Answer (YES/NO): NO